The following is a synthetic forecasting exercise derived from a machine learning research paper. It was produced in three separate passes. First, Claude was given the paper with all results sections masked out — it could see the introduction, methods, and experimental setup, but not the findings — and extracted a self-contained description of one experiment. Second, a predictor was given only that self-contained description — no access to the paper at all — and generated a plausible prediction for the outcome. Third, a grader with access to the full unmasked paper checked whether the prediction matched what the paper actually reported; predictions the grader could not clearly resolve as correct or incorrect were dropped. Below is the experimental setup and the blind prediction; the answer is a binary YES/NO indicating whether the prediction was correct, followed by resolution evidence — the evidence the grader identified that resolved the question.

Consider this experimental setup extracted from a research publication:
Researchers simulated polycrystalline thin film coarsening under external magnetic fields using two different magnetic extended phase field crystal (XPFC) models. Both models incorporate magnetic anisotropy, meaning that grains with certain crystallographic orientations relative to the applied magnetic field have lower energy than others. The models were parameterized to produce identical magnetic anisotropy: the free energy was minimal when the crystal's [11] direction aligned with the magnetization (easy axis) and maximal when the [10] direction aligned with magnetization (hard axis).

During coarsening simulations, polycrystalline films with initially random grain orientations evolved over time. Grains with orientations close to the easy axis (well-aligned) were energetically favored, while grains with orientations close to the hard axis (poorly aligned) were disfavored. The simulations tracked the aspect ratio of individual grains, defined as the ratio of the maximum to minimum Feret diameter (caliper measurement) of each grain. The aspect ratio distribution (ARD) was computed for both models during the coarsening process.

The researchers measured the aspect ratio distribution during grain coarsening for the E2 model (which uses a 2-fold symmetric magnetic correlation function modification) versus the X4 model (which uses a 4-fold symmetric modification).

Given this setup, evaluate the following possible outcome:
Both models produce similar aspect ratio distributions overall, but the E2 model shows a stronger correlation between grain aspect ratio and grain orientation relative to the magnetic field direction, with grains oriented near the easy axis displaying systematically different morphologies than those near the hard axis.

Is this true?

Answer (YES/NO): NO